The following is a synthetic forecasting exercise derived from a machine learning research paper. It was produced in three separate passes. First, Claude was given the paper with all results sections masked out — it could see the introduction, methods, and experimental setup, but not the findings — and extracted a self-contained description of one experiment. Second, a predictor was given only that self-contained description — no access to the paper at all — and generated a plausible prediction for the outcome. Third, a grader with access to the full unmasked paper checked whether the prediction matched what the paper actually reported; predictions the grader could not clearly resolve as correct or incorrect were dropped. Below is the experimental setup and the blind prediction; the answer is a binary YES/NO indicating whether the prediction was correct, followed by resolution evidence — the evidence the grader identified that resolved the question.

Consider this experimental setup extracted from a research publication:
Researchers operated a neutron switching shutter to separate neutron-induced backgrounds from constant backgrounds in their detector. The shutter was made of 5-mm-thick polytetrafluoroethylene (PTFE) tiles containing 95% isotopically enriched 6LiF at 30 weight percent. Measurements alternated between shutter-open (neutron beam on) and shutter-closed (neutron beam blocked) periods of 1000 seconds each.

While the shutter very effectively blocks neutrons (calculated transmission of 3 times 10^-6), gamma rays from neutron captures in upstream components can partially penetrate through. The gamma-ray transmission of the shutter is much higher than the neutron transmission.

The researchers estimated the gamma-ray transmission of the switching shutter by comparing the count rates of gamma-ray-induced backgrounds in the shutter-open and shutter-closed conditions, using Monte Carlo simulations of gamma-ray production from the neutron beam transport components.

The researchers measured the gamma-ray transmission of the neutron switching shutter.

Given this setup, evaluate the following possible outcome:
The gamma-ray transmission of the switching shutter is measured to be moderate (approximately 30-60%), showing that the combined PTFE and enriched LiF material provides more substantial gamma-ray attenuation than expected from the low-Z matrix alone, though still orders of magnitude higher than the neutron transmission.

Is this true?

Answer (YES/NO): NO